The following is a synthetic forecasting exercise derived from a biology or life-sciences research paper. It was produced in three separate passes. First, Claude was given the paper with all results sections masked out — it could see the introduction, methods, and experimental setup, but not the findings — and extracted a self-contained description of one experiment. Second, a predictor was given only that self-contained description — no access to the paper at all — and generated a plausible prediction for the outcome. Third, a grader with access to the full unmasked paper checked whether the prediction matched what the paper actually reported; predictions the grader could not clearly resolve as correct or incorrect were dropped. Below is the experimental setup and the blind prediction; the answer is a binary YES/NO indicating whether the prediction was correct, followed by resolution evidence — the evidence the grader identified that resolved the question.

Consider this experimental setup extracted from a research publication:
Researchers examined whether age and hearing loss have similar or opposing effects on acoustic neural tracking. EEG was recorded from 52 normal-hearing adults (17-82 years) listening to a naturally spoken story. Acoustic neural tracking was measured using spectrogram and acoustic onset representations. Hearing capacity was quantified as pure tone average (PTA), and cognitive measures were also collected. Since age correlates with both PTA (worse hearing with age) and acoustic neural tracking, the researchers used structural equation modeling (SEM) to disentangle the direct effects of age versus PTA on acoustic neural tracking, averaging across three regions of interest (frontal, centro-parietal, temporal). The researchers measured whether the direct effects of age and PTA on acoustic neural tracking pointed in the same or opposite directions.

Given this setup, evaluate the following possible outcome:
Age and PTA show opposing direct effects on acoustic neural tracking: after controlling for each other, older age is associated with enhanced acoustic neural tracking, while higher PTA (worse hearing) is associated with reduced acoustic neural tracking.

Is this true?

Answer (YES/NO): NO